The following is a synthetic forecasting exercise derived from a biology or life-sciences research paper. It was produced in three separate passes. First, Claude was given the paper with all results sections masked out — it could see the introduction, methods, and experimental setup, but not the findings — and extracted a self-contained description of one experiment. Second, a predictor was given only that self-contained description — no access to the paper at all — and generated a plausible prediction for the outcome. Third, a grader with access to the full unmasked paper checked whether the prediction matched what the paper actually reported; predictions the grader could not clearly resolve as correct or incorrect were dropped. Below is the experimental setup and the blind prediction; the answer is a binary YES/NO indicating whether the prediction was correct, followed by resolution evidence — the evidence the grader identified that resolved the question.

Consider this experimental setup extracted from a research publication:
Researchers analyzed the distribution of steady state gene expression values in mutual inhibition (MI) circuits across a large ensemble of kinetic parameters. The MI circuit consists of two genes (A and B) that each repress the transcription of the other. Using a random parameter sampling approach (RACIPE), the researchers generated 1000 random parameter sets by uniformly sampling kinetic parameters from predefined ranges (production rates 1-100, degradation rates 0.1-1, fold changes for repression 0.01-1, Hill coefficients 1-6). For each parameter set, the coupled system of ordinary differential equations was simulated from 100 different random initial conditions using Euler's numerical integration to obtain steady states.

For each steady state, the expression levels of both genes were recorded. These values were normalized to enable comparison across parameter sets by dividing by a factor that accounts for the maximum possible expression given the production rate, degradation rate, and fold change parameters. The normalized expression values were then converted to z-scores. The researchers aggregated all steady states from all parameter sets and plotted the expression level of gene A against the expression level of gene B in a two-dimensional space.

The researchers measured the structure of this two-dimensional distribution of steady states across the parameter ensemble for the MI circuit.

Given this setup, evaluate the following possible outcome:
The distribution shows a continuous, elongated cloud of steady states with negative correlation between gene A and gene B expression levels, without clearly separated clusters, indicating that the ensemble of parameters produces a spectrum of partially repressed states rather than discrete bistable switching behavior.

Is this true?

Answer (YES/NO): NO